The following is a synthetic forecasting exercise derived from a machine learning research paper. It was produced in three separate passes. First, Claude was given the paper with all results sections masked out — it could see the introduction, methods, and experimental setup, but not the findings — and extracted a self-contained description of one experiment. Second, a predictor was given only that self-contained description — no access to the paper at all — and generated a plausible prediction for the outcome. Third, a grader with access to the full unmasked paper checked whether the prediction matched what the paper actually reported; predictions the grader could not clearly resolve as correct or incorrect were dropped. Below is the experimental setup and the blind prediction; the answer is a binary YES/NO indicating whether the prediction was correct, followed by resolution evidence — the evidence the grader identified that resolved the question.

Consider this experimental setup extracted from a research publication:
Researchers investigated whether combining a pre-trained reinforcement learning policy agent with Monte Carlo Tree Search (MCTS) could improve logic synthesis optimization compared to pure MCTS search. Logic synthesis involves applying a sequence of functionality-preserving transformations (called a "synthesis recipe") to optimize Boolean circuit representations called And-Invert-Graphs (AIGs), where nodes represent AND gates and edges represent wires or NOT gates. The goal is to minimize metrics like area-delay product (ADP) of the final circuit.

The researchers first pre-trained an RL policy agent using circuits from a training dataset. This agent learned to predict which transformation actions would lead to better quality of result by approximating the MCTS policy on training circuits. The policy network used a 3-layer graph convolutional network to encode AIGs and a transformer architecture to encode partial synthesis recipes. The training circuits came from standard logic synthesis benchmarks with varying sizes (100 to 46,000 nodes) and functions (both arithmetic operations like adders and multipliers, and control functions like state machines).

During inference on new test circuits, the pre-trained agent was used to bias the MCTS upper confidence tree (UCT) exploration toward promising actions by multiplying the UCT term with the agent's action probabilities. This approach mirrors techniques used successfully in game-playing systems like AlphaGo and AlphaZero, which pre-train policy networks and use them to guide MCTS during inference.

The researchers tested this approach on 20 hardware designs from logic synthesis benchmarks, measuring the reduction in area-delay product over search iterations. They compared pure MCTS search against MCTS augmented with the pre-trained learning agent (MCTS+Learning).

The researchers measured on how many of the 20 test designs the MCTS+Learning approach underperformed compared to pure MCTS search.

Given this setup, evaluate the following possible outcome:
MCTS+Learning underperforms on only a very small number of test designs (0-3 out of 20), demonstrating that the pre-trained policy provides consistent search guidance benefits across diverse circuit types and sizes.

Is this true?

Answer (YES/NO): NO